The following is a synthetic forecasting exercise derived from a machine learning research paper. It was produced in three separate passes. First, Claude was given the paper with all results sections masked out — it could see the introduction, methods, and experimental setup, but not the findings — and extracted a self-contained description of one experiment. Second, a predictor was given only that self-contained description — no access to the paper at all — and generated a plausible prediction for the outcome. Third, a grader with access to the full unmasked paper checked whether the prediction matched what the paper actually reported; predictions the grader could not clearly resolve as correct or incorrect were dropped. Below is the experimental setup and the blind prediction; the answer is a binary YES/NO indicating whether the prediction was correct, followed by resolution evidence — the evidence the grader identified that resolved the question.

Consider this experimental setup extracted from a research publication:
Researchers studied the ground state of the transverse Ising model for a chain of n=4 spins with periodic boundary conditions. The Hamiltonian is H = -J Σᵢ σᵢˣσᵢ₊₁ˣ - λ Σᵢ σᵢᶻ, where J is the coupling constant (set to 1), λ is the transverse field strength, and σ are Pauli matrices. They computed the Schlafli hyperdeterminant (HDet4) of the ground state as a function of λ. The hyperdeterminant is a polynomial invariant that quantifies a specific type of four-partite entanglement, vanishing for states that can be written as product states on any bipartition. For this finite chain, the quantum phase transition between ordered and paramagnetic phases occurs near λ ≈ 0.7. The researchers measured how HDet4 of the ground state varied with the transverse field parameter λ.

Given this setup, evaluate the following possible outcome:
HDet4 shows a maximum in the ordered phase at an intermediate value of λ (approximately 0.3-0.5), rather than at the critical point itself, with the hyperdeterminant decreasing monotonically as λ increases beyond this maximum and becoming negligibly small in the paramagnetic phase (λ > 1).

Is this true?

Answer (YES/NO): NO